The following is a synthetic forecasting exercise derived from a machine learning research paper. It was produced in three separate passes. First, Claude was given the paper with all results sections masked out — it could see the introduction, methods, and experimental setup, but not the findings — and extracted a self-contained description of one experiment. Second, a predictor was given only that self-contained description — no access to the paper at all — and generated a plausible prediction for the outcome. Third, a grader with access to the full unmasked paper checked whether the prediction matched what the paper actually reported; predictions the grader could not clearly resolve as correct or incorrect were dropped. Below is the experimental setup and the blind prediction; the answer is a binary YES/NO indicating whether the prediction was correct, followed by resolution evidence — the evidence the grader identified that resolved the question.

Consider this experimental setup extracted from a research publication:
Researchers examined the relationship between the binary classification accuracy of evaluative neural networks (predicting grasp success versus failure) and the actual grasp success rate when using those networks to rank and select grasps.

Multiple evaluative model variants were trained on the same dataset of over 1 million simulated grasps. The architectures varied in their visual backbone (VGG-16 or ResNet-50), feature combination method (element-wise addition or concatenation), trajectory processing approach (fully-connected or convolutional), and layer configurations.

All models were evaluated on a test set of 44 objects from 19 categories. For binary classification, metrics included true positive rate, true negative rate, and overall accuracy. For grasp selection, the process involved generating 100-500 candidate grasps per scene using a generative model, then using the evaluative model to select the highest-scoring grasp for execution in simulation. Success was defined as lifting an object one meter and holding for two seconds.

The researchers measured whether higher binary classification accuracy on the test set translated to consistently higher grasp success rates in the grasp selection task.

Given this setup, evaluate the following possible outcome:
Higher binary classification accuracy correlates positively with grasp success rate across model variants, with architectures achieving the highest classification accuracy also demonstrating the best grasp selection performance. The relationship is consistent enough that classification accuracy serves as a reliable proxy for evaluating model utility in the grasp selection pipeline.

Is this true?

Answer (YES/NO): NO